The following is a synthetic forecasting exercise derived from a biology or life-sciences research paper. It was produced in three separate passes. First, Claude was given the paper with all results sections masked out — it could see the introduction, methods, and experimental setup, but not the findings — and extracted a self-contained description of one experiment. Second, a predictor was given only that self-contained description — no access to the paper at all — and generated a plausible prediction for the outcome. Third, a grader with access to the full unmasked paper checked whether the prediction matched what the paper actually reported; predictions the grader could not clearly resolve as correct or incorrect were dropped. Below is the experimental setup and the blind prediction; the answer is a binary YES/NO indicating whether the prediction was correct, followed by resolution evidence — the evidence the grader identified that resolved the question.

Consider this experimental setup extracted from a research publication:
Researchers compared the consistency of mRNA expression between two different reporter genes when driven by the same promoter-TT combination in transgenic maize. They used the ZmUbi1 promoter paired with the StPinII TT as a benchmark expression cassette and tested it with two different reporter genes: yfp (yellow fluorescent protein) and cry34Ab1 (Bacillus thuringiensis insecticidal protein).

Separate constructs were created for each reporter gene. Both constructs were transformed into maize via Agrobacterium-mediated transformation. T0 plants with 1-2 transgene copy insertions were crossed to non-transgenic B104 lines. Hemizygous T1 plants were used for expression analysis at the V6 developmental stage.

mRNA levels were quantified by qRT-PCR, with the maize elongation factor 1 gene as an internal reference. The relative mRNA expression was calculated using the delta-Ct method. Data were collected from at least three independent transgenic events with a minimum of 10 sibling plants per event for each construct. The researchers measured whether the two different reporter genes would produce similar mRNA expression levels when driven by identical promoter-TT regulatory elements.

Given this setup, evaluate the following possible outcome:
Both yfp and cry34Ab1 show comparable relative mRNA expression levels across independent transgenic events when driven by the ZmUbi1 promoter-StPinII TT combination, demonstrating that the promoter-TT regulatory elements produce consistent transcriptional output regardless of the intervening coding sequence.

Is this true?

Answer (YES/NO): YES